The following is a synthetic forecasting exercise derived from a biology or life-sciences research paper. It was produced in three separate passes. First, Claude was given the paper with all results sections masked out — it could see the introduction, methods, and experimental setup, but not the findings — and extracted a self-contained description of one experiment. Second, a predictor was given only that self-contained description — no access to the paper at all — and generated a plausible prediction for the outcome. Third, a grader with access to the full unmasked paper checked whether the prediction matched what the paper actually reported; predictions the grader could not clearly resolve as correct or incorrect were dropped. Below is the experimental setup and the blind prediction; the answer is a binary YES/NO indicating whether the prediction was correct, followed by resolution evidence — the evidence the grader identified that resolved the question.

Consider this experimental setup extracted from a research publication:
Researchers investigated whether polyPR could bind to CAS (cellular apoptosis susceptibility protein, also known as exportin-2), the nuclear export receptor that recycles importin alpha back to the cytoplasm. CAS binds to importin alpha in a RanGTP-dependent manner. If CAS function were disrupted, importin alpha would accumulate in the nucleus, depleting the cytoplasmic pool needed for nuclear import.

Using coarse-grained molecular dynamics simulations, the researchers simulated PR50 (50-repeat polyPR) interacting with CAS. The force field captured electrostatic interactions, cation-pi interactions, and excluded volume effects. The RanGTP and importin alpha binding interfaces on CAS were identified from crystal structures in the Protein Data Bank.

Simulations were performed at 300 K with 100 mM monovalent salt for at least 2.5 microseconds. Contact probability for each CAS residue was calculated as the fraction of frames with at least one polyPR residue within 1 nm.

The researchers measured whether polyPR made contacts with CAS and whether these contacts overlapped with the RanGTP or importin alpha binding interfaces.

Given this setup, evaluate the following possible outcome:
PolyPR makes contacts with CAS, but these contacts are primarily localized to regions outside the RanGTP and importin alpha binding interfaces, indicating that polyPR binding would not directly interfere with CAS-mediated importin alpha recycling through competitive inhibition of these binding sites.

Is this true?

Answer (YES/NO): NO